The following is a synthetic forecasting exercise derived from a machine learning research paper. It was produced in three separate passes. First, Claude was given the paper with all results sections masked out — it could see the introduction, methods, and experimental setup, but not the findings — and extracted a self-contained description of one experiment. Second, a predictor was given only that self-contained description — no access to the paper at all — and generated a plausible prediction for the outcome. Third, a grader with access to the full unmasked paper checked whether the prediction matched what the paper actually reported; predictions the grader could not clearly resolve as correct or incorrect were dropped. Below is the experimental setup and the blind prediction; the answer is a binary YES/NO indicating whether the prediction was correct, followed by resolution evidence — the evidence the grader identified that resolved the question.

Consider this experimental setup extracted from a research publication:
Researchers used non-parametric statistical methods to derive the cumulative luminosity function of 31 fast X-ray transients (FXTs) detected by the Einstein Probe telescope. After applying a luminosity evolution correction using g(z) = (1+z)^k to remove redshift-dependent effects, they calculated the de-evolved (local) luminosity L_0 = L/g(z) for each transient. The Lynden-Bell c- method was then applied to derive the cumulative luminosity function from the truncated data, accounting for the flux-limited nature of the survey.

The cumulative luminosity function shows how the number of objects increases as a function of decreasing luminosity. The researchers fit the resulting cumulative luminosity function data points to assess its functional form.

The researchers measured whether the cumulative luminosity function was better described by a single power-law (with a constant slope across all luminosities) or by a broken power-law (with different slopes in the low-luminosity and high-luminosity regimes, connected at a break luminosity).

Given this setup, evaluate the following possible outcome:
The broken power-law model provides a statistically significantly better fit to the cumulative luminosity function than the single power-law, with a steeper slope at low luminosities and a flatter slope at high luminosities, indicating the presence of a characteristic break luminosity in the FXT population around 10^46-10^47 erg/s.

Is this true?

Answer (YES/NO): NO